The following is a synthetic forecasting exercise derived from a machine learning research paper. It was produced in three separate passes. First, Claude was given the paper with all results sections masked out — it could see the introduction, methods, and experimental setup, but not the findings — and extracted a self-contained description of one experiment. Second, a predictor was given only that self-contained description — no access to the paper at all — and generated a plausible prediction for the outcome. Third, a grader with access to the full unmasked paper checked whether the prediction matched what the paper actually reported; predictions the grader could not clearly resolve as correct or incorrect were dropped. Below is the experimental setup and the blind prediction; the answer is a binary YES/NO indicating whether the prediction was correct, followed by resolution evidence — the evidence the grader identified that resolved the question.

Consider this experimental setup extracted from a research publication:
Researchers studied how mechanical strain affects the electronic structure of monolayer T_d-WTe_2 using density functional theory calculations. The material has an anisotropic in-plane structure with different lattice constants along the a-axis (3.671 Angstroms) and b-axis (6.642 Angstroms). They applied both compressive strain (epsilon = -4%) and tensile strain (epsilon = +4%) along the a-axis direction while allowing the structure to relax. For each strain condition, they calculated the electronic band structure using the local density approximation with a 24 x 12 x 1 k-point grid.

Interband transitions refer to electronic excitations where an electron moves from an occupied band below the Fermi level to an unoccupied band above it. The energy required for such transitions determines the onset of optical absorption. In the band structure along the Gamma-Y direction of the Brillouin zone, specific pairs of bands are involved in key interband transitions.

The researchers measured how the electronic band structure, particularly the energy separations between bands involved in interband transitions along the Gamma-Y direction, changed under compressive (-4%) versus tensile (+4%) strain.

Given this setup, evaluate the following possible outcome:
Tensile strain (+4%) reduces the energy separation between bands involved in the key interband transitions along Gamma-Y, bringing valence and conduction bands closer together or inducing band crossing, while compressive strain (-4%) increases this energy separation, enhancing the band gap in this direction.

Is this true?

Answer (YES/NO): NO